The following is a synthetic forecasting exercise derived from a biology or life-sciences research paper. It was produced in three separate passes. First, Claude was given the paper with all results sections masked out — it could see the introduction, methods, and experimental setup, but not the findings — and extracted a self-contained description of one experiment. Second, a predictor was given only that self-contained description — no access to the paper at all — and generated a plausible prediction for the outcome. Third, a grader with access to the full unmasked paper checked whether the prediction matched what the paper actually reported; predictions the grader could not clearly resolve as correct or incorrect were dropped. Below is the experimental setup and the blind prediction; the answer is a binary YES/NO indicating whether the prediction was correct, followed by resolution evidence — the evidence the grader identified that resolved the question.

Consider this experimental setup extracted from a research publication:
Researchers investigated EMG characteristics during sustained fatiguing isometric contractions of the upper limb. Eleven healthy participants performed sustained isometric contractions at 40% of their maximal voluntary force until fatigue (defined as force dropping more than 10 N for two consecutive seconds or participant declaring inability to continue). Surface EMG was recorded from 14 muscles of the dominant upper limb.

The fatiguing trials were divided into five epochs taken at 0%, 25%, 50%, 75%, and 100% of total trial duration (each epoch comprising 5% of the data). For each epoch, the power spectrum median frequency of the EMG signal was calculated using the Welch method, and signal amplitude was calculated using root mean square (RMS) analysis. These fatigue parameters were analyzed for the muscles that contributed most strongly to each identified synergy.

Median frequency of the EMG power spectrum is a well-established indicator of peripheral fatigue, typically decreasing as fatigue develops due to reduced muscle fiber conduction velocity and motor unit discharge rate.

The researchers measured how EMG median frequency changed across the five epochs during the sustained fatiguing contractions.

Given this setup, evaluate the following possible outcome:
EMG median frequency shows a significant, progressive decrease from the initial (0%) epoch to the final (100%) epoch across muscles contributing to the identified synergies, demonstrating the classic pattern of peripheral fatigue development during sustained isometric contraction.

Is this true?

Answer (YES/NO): NO